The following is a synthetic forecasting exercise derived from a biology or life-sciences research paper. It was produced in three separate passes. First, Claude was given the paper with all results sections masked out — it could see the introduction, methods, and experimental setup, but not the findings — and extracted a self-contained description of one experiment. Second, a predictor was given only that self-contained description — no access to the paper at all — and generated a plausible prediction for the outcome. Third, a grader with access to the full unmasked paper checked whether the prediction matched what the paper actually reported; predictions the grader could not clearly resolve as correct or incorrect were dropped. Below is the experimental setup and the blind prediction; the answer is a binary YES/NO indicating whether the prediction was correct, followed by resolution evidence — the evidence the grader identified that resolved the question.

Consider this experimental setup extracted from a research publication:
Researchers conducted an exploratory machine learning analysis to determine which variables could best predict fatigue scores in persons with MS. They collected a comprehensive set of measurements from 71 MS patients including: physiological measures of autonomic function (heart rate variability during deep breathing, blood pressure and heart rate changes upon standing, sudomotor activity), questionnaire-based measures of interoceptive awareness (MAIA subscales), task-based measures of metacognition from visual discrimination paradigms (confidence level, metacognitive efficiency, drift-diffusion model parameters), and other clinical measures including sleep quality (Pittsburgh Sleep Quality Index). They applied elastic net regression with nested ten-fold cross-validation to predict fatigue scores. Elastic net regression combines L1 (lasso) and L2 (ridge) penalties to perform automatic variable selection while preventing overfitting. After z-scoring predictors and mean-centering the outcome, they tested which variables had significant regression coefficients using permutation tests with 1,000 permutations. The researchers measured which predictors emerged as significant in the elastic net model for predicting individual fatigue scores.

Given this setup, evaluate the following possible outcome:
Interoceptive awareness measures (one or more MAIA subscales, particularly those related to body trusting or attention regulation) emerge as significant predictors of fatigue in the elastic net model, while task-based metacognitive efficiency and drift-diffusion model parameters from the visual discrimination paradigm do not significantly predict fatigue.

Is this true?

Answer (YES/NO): YES